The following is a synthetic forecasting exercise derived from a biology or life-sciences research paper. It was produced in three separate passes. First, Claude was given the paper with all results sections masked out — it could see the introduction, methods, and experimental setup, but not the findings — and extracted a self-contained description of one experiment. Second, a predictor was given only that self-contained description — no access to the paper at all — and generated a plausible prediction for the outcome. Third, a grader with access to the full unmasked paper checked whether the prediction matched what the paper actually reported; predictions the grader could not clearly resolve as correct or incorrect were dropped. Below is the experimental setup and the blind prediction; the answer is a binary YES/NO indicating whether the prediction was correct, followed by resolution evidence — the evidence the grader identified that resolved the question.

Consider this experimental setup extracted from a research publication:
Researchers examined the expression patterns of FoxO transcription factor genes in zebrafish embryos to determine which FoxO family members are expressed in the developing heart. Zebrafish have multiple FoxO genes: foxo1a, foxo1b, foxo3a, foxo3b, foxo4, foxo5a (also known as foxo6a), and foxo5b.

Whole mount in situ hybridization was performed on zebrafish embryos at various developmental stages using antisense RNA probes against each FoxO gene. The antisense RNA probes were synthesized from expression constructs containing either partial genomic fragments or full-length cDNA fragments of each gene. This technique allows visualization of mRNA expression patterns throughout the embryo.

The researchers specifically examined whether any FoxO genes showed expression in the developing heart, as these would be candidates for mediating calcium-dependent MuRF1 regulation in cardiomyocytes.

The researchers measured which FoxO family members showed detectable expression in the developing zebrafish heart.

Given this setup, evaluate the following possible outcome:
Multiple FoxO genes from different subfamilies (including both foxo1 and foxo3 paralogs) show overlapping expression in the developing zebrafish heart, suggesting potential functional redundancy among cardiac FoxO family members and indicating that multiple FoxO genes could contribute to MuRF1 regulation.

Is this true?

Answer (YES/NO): YES